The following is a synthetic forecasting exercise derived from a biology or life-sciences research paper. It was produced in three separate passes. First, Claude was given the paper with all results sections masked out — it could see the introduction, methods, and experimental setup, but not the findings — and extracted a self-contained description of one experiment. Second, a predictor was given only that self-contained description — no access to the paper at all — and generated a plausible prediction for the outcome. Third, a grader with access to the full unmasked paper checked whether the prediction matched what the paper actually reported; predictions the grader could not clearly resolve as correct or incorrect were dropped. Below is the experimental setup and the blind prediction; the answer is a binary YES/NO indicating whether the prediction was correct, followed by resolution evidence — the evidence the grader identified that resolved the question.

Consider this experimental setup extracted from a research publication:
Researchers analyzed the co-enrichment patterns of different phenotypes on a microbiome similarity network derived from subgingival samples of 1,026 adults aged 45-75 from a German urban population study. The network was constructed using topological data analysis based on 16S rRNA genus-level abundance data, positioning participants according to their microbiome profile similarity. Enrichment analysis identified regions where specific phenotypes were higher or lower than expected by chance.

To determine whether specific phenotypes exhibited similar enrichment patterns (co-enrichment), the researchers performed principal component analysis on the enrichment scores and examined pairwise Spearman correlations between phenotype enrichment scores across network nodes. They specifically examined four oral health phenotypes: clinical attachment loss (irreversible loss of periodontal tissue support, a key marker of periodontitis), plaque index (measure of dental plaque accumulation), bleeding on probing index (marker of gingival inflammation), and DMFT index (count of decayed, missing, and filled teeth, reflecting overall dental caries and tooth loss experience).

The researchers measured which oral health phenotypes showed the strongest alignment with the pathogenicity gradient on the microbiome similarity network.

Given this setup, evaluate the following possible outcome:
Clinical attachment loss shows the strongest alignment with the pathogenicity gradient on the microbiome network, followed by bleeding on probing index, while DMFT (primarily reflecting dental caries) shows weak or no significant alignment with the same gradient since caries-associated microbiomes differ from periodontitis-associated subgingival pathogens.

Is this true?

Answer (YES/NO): NO